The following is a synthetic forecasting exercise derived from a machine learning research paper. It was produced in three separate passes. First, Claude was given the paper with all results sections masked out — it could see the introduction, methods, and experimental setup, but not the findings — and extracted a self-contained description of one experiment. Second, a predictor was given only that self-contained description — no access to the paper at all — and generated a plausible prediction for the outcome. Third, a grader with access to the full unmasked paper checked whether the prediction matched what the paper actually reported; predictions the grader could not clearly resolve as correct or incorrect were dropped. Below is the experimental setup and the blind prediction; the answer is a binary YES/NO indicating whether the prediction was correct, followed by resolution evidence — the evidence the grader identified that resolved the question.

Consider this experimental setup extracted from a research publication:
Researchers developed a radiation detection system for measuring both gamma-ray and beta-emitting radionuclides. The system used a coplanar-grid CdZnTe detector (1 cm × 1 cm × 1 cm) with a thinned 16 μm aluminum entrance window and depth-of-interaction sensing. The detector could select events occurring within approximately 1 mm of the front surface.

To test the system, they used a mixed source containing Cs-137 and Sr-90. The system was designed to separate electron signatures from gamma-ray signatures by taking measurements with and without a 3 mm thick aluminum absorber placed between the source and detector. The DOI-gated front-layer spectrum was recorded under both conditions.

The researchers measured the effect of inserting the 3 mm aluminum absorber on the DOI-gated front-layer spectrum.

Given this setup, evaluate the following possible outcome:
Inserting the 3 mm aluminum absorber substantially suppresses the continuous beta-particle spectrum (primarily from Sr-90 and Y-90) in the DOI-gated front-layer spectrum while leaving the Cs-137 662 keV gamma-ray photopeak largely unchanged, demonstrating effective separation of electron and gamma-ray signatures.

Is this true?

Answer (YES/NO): YES